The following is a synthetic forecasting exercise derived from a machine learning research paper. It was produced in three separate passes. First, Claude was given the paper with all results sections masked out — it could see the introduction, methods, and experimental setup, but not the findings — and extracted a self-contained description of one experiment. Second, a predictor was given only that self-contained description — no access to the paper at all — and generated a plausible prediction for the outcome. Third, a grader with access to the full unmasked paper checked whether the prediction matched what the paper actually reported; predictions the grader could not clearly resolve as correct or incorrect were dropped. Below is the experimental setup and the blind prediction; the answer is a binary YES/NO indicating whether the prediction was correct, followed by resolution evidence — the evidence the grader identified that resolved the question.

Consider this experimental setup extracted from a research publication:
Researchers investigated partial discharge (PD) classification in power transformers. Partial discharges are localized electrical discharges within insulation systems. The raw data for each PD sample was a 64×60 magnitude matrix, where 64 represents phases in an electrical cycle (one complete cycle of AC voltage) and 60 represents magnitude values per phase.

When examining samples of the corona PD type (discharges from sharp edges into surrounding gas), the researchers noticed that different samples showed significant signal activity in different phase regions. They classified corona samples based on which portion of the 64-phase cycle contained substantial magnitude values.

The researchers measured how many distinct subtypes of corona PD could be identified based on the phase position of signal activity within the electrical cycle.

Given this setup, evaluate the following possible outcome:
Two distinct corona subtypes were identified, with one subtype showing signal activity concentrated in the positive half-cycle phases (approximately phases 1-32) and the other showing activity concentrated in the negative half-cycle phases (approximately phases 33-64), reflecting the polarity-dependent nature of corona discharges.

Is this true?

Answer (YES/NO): NO